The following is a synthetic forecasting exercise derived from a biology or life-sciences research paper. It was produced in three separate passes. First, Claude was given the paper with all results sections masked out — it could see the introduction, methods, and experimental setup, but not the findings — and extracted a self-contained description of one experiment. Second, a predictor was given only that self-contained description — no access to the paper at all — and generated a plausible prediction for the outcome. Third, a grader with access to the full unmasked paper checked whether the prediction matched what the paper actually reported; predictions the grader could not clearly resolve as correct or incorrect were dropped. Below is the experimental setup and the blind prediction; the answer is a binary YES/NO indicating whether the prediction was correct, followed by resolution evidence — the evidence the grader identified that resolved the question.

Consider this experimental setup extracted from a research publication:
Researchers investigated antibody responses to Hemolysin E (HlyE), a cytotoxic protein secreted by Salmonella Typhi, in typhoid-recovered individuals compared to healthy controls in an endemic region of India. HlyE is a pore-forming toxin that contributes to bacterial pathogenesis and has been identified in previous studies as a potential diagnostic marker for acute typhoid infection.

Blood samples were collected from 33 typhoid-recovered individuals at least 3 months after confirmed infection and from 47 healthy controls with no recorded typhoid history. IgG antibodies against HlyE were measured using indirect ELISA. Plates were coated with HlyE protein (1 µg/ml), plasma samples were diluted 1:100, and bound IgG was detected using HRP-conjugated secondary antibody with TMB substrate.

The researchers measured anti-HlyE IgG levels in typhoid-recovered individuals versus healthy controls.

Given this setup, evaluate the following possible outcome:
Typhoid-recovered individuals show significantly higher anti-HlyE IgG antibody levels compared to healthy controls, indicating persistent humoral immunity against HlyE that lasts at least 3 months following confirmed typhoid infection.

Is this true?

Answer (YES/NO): NO